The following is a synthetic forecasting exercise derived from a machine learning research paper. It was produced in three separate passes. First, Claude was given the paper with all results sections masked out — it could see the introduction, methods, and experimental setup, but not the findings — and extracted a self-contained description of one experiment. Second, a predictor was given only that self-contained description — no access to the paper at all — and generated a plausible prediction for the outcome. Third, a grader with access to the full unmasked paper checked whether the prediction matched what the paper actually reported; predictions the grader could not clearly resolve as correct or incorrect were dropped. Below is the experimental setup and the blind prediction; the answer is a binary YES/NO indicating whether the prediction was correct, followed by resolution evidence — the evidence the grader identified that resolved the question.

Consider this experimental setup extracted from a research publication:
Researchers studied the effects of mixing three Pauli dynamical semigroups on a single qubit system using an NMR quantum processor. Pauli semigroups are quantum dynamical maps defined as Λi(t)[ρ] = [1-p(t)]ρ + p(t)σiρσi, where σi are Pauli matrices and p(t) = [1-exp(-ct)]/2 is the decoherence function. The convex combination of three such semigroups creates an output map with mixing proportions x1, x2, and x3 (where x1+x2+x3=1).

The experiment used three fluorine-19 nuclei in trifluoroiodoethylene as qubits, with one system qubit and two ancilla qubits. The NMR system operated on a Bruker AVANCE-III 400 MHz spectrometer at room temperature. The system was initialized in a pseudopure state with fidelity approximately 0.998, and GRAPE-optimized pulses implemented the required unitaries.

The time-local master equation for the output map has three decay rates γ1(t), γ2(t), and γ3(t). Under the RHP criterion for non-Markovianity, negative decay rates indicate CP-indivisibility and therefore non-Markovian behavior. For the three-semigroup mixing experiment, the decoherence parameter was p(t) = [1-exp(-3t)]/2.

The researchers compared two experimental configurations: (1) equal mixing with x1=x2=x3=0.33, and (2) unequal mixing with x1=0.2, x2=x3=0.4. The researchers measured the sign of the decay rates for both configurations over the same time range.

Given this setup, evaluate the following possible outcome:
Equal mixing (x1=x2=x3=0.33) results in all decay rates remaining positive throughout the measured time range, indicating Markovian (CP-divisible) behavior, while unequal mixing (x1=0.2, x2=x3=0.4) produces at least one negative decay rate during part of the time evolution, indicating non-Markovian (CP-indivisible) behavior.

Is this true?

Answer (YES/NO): YES